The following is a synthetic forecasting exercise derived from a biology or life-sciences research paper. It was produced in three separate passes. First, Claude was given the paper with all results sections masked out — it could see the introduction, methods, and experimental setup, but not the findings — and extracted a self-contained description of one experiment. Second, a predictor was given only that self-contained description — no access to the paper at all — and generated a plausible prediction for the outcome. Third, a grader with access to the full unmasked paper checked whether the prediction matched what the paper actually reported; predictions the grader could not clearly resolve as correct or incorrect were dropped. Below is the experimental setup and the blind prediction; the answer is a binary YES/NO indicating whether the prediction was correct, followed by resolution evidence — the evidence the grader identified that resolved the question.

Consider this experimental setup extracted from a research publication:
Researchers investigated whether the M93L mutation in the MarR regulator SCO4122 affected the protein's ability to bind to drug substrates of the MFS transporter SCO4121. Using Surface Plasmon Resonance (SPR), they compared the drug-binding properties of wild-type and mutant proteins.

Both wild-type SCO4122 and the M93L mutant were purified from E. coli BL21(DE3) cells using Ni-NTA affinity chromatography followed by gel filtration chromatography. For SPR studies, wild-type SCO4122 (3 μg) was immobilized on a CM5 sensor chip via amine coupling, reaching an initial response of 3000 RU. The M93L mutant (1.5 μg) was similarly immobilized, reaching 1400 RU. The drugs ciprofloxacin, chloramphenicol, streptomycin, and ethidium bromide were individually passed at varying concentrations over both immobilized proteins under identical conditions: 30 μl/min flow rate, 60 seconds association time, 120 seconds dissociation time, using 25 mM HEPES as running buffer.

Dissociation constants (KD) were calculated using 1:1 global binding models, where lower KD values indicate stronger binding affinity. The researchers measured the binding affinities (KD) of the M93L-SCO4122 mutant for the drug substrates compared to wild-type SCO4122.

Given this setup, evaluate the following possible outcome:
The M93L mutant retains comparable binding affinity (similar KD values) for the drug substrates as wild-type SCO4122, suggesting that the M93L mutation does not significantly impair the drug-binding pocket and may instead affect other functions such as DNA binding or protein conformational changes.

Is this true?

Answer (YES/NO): NO